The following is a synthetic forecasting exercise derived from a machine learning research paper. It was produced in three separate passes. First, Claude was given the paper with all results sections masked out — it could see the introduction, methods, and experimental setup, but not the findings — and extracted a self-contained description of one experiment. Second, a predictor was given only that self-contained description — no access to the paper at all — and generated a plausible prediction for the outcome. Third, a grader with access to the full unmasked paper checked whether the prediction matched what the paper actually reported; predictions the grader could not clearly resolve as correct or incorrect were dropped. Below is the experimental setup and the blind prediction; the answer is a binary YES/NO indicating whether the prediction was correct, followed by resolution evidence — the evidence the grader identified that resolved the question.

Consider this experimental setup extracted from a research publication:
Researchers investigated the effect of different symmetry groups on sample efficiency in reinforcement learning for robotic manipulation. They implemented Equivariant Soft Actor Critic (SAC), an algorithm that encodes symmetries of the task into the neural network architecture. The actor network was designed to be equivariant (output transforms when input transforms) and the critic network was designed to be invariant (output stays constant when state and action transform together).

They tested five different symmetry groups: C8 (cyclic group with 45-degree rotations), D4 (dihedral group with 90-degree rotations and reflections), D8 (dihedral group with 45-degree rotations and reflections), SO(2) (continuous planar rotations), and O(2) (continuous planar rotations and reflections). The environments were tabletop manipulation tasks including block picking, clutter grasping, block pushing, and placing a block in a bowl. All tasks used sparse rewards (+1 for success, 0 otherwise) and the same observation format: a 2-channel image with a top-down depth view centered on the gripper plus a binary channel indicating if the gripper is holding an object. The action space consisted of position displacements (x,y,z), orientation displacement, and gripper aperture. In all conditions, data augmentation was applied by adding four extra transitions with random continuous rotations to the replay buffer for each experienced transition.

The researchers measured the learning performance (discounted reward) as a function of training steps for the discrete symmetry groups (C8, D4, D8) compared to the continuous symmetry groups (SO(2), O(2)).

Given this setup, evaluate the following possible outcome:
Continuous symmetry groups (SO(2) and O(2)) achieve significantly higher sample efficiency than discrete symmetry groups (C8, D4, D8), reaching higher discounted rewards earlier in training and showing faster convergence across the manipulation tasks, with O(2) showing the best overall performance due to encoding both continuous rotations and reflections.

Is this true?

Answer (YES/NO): NO